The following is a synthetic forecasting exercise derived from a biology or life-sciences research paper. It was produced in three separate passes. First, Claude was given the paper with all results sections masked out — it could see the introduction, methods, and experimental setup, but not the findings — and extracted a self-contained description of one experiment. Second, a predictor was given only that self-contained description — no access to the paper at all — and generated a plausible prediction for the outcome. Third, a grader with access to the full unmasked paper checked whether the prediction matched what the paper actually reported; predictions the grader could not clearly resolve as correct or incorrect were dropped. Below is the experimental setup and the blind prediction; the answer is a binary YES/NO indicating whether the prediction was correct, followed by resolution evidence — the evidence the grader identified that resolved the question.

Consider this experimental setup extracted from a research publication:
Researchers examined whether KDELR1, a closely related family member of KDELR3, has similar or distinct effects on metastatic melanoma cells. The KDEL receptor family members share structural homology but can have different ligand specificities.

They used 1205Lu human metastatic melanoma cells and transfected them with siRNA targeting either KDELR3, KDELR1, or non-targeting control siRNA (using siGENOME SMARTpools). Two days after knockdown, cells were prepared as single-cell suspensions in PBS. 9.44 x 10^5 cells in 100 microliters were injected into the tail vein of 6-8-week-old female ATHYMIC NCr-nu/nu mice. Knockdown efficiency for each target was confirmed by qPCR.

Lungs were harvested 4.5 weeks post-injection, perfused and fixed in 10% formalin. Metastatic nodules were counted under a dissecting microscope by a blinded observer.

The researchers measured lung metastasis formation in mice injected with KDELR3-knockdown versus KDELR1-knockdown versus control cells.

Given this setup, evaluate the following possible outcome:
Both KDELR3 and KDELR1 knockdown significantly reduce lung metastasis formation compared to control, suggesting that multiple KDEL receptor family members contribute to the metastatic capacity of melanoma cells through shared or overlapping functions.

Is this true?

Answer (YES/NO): NO